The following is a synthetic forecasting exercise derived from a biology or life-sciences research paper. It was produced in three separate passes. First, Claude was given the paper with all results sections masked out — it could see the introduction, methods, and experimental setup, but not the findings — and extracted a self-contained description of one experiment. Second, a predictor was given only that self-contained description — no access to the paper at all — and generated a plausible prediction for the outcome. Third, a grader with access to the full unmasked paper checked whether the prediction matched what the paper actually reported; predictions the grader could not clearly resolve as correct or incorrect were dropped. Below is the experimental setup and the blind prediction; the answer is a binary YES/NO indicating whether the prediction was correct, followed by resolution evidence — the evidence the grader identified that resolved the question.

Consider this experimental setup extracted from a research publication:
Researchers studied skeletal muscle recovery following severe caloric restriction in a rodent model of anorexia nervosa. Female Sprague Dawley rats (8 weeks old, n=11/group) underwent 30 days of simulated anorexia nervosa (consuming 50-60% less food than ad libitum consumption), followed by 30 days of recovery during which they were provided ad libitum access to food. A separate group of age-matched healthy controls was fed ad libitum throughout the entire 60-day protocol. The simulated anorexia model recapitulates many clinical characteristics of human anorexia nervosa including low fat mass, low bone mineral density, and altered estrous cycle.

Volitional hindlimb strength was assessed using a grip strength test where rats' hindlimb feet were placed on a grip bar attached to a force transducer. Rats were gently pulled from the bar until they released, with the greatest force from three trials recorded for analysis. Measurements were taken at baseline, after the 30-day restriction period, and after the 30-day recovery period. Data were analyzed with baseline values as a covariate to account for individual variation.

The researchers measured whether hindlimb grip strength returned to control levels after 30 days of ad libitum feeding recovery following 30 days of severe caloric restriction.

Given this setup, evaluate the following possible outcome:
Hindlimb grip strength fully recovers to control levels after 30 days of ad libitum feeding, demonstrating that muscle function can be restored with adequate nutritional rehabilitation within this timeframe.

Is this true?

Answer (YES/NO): NO